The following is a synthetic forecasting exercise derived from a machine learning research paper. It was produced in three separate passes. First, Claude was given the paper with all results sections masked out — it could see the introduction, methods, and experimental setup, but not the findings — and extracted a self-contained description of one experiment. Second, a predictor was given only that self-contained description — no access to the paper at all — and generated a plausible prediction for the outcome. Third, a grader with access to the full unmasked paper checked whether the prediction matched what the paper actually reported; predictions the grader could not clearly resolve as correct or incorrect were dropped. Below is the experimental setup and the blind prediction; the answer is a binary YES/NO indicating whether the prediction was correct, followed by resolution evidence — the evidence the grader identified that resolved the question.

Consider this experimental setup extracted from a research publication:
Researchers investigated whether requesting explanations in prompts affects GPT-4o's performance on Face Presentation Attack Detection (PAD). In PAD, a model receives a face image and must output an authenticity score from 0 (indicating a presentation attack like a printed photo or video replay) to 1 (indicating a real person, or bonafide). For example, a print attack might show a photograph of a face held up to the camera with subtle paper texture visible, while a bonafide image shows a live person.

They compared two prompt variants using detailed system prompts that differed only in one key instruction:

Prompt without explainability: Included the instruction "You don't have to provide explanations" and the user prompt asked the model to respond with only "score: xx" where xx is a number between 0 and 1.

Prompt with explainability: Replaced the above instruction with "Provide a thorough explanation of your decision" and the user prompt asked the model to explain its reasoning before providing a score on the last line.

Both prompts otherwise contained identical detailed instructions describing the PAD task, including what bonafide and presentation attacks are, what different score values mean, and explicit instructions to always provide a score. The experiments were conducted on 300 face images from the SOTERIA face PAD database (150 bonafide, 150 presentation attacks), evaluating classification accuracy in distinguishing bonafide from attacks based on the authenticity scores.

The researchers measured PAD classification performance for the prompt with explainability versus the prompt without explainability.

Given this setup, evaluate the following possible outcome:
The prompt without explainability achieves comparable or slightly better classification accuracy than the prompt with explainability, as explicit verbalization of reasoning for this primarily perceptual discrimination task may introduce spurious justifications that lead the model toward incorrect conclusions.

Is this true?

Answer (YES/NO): NO